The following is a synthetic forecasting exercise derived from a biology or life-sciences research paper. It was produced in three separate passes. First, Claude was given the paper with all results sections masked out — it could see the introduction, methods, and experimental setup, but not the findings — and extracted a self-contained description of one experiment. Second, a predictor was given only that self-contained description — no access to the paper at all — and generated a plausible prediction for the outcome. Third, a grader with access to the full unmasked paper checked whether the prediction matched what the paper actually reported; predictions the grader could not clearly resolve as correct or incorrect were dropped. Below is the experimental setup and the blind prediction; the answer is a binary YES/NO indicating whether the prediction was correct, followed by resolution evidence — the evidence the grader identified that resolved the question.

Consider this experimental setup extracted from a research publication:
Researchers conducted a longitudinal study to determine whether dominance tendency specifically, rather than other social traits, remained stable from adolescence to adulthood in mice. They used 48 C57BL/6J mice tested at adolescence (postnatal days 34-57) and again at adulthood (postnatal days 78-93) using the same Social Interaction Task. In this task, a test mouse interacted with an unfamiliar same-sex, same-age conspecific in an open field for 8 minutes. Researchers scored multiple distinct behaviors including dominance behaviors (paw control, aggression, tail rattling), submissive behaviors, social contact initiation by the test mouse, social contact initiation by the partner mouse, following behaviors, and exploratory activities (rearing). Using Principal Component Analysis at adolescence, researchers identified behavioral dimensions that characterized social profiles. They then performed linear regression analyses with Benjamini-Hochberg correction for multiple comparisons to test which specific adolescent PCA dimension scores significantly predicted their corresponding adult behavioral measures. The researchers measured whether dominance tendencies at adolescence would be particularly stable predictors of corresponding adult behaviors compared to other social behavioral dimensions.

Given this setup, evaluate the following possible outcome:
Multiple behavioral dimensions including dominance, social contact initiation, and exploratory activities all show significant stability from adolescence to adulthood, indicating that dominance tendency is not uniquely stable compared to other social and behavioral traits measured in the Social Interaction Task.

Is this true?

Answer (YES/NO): NO